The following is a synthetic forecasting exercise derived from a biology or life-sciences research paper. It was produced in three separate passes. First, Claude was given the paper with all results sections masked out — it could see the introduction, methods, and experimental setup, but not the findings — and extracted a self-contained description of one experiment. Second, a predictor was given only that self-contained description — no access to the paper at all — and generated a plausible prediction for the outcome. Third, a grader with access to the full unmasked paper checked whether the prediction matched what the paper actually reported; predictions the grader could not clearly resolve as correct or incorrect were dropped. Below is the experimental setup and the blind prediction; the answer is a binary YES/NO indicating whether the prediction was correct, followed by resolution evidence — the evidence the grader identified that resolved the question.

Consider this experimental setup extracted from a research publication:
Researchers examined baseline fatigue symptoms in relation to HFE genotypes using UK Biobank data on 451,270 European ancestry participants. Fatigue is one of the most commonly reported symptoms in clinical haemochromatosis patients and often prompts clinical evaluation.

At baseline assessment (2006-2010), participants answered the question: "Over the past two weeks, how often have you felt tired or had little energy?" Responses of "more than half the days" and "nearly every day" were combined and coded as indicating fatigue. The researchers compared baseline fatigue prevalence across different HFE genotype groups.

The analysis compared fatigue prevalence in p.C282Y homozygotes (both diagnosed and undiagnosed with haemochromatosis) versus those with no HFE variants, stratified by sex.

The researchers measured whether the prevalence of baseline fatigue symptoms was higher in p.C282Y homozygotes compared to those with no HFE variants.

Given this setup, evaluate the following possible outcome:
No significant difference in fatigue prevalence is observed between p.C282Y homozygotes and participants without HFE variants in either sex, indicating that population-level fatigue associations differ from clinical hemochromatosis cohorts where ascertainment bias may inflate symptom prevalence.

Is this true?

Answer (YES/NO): NO